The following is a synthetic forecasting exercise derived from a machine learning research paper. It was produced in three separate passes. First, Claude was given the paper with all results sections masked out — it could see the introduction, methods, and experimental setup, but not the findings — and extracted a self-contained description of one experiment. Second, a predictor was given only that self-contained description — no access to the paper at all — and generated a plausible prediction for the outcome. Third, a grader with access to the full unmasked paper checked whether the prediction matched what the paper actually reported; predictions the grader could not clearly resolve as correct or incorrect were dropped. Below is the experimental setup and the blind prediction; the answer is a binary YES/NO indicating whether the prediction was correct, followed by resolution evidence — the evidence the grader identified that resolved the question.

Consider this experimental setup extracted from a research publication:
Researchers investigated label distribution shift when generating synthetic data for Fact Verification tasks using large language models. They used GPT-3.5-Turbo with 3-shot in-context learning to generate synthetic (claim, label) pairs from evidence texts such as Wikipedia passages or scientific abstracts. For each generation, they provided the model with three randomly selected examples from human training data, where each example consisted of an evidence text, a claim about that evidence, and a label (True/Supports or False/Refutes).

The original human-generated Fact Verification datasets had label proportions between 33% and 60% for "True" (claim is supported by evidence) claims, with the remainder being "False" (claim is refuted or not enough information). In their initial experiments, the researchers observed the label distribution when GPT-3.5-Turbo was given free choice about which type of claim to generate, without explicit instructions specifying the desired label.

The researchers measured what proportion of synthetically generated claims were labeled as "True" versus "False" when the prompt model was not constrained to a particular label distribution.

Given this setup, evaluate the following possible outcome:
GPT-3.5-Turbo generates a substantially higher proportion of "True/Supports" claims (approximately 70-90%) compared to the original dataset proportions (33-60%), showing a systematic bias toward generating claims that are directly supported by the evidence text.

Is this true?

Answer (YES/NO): YES